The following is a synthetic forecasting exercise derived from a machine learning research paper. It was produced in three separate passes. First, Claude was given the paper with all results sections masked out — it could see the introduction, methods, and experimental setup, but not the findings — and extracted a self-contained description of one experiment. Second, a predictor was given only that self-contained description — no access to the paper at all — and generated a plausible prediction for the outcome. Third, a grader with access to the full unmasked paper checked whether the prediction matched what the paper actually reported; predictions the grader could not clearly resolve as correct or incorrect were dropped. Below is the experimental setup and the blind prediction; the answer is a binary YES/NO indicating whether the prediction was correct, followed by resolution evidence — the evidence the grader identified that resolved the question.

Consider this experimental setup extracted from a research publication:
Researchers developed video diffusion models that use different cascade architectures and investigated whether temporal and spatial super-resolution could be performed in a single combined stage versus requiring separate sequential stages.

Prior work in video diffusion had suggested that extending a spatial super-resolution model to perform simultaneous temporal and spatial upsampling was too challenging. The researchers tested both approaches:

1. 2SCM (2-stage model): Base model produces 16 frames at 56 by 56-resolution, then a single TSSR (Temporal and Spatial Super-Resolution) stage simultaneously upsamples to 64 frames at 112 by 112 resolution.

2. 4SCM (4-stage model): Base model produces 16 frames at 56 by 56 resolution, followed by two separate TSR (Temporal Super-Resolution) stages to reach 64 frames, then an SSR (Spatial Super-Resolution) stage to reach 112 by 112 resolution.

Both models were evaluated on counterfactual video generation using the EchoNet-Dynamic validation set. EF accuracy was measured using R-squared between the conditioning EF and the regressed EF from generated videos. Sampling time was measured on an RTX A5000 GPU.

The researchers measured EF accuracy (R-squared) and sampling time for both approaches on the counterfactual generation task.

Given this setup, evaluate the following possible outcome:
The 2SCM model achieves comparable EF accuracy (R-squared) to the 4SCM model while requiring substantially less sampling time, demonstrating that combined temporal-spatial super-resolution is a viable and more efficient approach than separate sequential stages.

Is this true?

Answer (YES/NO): YES